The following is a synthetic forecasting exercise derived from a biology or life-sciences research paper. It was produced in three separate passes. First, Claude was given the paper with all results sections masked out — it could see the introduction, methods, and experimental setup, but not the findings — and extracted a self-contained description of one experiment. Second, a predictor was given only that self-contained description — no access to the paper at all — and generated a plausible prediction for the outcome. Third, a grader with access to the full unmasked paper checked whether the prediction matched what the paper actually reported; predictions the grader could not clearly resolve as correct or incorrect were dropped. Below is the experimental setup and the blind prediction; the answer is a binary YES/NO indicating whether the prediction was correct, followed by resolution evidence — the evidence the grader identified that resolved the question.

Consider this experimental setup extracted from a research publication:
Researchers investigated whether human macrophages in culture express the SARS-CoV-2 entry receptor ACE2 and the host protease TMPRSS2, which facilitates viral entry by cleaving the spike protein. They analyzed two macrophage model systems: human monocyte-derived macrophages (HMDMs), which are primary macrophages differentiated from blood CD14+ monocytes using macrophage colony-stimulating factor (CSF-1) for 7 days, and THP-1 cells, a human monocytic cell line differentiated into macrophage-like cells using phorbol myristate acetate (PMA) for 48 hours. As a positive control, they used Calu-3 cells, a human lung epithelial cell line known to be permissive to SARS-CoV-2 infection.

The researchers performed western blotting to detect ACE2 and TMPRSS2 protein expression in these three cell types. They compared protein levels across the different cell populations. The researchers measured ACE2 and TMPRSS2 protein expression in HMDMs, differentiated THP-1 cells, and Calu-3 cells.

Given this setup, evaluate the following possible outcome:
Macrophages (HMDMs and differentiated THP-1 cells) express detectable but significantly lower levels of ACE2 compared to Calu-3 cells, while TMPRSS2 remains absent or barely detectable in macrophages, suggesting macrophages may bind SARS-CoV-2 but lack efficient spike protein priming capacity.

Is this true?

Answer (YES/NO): NO